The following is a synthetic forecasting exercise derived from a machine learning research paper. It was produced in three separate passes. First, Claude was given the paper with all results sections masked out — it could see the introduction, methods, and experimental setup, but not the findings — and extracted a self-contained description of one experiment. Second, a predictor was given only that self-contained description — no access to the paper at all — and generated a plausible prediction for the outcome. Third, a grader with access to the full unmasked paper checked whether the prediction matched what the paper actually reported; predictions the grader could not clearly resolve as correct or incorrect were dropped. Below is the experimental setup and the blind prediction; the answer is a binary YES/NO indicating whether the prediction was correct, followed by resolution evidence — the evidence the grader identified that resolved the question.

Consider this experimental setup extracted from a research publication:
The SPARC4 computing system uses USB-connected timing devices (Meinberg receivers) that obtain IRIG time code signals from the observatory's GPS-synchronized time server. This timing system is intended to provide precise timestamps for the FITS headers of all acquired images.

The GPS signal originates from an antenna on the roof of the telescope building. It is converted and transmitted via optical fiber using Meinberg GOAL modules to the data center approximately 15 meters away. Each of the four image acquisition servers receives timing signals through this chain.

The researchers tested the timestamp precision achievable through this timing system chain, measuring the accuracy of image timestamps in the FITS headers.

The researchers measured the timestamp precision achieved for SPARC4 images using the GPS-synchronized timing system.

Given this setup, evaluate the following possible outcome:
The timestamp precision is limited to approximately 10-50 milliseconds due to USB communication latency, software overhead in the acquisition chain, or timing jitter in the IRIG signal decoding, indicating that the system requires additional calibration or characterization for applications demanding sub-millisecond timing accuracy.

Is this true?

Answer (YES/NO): NO